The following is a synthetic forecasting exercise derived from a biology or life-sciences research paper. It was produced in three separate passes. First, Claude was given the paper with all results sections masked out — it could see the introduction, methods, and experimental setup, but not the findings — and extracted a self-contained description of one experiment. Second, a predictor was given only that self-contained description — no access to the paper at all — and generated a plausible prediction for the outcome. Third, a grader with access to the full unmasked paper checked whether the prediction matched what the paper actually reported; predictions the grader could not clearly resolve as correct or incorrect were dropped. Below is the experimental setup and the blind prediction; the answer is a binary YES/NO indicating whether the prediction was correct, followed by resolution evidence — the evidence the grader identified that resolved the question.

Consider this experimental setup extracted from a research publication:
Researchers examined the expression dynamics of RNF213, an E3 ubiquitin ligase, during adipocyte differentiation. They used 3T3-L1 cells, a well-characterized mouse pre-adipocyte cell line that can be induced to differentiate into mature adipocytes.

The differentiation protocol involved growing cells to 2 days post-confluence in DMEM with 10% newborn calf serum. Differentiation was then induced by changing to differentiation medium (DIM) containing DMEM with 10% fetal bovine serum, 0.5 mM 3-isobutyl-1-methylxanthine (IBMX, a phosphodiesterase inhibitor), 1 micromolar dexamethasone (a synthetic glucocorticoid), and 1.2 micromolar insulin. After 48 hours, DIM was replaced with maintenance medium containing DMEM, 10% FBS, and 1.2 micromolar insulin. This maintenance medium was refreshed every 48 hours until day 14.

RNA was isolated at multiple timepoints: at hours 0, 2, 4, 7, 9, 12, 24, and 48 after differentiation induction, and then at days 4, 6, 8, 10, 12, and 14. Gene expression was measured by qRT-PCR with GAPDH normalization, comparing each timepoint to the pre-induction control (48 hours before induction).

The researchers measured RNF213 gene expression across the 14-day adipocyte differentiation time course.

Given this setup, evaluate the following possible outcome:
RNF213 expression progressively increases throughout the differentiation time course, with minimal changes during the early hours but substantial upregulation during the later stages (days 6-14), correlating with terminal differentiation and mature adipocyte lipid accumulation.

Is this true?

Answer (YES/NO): NO